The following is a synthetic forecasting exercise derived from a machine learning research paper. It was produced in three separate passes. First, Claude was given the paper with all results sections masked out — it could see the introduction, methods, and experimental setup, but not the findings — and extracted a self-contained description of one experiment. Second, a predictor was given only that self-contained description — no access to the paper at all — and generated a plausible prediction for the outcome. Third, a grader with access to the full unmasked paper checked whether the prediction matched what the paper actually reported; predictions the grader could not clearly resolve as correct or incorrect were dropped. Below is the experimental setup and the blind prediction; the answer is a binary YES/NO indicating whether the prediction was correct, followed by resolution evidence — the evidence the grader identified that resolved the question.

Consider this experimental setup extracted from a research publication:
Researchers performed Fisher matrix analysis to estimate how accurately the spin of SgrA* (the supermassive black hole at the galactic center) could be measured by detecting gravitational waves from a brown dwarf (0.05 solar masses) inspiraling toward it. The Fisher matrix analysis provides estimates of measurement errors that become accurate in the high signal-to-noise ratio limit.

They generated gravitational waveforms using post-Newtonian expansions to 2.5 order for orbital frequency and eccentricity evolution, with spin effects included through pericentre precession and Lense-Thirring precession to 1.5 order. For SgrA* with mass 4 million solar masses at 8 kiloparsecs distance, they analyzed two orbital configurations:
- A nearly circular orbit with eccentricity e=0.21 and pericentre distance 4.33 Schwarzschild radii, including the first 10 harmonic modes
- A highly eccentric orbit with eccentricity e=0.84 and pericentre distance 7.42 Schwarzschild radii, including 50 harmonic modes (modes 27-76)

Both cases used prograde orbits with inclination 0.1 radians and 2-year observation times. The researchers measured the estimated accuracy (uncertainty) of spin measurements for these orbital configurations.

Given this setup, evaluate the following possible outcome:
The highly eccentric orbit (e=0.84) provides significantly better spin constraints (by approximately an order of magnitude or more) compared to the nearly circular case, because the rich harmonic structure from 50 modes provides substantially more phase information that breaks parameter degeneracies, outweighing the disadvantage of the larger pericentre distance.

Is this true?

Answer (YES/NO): NO